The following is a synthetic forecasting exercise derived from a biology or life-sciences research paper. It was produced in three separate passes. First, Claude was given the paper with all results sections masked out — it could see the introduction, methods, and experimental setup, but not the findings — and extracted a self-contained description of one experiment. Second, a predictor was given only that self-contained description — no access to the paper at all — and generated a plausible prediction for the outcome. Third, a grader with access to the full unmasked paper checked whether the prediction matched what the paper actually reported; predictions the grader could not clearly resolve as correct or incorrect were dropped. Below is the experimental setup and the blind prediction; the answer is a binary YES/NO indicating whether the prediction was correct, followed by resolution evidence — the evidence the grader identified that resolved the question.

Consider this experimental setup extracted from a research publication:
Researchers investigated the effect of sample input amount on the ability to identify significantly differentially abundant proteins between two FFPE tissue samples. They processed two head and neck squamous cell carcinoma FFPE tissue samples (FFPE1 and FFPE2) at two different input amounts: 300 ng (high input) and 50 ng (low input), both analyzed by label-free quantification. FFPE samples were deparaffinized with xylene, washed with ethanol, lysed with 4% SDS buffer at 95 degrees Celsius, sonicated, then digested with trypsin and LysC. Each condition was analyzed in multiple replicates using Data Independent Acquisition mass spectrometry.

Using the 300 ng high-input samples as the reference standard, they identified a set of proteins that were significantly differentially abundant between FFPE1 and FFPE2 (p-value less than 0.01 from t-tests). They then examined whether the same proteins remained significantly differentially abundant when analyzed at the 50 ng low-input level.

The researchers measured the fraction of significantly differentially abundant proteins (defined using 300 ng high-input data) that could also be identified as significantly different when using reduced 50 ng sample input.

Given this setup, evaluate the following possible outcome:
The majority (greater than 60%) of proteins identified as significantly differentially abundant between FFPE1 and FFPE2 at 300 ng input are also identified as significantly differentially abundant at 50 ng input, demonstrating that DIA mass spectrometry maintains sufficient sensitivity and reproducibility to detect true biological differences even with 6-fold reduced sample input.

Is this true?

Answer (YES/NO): YES